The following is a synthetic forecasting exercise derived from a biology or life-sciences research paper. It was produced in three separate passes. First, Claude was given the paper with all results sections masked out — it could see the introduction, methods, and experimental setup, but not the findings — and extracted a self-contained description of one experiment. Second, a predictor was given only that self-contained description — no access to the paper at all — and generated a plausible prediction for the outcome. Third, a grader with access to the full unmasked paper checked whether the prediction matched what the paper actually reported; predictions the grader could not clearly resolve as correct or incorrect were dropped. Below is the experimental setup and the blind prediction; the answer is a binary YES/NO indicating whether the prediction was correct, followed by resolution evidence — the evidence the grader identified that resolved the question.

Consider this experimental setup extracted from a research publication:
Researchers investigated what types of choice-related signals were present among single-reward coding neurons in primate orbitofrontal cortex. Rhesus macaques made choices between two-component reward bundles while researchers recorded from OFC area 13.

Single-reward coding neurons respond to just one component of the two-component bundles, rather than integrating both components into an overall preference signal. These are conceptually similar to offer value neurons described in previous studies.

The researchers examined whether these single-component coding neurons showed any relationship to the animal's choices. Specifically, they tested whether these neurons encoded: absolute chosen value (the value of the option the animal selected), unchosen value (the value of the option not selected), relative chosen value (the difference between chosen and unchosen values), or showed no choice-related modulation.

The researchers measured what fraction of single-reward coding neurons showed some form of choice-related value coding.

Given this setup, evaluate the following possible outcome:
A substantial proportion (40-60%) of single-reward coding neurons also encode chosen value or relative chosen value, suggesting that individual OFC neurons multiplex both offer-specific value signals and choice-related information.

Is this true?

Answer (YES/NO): NO